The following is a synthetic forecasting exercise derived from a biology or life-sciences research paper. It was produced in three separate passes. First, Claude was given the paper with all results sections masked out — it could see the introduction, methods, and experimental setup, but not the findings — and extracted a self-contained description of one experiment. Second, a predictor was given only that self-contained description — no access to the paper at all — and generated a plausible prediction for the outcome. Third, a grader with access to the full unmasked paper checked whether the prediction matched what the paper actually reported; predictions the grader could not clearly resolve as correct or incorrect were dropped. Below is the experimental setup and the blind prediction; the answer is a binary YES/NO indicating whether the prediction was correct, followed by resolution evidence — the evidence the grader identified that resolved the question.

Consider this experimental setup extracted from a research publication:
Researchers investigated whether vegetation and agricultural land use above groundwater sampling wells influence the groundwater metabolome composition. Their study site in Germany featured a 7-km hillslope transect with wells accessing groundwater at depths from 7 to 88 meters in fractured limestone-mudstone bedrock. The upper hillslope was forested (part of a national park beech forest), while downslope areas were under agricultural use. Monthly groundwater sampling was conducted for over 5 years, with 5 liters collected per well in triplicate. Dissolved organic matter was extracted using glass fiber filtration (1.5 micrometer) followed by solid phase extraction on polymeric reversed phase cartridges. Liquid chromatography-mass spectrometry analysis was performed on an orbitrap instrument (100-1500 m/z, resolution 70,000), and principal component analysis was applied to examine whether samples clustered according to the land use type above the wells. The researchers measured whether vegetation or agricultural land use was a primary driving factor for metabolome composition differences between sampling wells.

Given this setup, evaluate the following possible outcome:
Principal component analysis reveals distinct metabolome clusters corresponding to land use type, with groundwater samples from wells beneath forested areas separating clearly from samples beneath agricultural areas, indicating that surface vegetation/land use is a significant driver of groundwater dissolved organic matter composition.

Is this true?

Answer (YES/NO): NO